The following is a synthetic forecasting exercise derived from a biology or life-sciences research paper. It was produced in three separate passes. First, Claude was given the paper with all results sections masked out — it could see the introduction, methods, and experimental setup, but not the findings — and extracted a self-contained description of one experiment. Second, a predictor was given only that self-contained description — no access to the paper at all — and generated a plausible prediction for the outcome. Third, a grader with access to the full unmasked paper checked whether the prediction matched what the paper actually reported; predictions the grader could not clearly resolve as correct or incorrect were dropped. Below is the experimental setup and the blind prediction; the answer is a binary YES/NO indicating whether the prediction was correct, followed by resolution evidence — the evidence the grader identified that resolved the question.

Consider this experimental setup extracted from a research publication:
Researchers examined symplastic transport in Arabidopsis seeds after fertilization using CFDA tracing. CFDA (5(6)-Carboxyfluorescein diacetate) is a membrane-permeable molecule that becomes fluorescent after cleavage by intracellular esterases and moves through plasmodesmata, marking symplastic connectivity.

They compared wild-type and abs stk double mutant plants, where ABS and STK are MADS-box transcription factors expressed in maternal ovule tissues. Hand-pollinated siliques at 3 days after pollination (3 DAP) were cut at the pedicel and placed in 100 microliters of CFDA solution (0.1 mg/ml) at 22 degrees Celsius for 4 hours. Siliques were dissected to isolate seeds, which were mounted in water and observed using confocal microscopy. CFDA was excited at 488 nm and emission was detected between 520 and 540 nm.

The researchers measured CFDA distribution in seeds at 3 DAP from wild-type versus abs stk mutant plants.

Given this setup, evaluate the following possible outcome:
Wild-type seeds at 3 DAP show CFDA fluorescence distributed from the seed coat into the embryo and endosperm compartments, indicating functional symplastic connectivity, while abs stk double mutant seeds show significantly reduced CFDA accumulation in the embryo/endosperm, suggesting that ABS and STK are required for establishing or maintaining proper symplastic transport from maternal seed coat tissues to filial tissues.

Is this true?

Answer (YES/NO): NO